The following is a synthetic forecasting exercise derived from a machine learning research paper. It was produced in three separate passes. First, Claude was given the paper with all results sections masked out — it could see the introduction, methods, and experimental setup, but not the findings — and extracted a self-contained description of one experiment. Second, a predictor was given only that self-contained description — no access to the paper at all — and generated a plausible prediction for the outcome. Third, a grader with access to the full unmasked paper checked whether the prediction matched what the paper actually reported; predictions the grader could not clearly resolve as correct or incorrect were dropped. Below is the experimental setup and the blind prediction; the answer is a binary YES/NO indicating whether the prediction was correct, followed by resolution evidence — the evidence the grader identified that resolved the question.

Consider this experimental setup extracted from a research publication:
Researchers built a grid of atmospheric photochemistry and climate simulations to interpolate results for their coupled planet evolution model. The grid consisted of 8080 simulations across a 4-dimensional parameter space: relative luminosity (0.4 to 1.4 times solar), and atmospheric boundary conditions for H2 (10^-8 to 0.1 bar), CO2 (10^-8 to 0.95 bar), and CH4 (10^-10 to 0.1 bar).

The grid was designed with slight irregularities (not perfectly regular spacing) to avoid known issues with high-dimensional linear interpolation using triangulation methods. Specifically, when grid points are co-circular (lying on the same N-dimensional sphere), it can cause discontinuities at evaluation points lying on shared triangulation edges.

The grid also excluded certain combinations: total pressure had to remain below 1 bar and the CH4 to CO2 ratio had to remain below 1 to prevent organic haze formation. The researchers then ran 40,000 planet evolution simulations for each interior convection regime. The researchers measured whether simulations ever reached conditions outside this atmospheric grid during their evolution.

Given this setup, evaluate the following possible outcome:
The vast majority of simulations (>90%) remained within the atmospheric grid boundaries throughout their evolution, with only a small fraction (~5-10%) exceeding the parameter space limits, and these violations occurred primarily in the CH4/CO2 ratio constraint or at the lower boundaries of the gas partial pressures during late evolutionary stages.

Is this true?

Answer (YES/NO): NO